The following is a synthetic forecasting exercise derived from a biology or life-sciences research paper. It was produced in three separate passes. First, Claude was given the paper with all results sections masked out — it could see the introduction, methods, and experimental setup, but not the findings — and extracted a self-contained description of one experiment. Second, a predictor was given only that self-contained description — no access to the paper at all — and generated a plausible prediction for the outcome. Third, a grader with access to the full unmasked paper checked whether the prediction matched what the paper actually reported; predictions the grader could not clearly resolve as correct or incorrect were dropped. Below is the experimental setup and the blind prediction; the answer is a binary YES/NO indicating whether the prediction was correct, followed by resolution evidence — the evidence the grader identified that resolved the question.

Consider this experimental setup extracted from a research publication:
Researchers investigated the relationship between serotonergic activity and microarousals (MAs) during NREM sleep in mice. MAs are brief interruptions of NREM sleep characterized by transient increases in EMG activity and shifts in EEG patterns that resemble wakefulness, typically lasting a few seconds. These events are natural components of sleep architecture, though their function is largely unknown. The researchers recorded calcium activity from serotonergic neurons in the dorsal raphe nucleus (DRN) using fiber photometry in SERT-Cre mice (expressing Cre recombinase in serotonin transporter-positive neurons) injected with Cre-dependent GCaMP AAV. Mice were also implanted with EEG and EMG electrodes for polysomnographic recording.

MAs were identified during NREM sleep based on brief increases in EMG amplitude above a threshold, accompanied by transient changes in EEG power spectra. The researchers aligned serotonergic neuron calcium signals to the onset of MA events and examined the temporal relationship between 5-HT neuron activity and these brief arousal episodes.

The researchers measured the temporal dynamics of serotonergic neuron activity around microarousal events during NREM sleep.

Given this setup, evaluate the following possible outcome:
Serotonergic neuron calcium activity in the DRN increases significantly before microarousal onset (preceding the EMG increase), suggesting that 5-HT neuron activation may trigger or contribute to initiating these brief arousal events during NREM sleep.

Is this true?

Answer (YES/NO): YES